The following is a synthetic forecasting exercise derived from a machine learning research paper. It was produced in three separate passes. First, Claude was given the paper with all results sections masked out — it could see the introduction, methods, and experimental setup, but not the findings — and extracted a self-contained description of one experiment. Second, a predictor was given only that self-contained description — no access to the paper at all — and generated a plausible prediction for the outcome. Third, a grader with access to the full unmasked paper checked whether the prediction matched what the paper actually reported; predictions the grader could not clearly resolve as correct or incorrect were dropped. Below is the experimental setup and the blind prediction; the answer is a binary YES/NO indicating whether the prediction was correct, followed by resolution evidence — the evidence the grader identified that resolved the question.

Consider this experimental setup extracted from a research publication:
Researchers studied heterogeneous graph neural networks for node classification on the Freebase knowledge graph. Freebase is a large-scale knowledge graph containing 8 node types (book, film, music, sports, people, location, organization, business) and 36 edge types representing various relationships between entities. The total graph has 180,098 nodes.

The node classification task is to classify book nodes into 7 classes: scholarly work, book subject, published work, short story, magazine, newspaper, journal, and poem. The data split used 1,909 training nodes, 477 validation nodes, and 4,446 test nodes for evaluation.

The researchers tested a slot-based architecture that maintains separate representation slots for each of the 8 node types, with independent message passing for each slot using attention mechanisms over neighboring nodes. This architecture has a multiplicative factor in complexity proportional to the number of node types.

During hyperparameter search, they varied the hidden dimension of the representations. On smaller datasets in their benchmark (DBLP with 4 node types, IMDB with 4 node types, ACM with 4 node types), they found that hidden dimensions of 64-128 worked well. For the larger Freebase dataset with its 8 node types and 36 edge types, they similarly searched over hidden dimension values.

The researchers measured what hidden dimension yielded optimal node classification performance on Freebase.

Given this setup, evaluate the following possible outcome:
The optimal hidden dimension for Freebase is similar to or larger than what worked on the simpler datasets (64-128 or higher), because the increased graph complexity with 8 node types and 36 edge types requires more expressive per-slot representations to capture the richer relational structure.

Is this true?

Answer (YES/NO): NO